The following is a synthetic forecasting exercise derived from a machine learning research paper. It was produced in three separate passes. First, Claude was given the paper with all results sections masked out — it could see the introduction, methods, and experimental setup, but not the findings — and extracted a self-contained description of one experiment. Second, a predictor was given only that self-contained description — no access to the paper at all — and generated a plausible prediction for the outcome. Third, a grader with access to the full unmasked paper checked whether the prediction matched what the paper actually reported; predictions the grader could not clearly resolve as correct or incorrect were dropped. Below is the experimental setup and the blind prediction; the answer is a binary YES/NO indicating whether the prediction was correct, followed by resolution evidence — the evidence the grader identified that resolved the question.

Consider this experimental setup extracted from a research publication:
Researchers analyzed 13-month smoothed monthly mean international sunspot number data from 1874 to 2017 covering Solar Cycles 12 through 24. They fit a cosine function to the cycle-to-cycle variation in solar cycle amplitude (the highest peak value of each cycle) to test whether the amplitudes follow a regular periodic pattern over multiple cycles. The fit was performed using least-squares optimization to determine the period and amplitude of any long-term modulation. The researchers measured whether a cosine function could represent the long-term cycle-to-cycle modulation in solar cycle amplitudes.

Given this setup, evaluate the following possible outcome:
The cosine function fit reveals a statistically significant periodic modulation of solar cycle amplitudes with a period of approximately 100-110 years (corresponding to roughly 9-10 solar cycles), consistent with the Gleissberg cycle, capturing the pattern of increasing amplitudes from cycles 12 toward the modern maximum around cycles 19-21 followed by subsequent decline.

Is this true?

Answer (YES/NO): NO